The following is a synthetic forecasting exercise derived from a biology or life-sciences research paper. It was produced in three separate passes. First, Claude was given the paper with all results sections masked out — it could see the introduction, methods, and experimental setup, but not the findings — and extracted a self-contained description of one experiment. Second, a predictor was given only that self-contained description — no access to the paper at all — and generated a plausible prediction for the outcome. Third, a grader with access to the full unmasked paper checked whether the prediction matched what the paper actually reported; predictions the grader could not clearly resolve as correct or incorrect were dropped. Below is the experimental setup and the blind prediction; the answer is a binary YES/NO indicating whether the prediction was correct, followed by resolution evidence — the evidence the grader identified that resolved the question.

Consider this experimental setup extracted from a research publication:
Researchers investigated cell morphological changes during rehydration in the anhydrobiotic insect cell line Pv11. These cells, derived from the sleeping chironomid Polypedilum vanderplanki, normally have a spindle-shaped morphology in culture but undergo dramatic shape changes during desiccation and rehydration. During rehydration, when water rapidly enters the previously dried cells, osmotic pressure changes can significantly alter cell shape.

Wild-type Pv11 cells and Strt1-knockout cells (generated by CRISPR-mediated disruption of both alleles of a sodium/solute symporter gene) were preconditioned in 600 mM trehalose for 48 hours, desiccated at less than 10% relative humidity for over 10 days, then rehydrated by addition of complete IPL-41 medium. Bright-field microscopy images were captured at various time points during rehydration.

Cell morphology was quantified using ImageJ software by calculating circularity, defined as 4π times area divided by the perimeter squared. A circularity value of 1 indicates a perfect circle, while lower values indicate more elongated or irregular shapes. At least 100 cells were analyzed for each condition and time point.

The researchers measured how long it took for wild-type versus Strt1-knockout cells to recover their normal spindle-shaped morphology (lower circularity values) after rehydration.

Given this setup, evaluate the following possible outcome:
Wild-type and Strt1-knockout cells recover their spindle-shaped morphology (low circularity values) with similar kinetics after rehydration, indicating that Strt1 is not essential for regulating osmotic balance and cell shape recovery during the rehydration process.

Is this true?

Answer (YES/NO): NO